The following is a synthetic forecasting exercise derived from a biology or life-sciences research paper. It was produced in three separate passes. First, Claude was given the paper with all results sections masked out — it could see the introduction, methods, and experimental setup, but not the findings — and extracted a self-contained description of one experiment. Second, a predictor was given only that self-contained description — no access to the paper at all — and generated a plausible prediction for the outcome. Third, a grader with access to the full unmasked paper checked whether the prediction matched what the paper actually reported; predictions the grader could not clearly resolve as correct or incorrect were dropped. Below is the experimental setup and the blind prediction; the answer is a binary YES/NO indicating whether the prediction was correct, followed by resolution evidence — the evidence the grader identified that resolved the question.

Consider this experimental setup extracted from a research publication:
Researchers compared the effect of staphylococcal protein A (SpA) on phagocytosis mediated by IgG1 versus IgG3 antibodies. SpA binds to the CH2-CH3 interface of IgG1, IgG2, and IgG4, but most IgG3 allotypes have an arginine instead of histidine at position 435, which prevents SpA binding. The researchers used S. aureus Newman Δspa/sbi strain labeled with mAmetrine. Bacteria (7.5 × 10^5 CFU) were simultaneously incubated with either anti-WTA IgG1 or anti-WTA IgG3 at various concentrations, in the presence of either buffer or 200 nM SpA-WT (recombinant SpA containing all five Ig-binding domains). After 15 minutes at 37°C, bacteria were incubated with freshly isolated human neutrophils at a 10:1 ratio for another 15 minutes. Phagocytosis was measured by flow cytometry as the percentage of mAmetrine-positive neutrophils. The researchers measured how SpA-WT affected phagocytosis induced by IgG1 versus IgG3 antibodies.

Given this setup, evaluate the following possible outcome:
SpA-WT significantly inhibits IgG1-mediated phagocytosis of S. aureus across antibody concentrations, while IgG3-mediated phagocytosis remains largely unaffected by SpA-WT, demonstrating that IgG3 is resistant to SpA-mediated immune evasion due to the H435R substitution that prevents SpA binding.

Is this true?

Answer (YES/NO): YES